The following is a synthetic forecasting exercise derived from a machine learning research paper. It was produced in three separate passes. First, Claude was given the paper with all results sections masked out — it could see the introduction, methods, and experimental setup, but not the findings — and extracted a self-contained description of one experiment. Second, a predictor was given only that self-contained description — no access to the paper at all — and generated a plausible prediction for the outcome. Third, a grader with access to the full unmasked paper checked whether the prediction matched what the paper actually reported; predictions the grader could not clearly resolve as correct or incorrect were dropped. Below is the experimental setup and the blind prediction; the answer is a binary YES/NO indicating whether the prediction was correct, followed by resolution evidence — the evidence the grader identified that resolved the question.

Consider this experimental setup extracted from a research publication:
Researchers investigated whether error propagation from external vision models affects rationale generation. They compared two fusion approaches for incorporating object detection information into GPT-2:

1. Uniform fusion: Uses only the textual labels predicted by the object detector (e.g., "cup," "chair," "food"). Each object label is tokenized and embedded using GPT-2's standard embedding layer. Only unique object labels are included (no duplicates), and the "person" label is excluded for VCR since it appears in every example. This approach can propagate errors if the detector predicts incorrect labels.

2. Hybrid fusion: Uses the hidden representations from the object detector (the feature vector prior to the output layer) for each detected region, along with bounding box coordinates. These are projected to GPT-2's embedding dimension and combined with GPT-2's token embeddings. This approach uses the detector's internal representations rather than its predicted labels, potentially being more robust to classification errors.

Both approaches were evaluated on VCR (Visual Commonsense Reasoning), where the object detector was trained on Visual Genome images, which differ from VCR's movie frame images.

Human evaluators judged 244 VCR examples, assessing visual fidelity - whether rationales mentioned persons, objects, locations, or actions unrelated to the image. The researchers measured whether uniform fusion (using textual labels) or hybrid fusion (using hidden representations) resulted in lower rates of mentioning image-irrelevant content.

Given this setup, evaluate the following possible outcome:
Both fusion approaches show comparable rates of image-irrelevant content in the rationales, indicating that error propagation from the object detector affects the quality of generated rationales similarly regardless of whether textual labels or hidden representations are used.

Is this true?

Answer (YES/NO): YES